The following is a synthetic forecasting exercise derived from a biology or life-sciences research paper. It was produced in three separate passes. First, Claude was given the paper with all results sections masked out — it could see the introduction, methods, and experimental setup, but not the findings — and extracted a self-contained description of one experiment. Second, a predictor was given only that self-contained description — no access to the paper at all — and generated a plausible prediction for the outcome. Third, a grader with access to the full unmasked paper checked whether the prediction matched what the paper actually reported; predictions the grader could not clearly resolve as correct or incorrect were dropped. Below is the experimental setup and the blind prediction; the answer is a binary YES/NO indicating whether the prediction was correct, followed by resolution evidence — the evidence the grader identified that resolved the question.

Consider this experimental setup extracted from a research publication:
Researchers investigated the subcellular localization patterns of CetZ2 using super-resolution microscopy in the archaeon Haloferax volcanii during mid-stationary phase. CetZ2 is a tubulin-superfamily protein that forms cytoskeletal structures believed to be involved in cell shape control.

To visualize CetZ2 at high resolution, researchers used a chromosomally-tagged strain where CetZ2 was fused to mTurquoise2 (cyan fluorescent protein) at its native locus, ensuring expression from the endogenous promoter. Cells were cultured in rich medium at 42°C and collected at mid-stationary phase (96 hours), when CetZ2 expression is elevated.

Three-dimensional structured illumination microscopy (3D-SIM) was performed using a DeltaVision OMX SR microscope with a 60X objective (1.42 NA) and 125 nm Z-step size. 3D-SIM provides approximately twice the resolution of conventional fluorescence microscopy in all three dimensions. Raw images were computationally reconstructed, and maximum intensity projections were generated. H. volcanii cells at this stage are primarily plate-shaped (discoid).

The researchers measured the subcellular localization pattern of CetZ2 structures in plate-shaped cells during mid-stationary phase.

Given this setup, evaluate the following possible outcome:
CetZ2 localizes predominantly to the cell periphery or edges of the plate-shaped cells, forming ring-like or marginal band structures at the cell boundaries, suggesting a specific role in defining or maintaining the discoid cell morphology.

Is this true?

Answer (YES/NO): YES